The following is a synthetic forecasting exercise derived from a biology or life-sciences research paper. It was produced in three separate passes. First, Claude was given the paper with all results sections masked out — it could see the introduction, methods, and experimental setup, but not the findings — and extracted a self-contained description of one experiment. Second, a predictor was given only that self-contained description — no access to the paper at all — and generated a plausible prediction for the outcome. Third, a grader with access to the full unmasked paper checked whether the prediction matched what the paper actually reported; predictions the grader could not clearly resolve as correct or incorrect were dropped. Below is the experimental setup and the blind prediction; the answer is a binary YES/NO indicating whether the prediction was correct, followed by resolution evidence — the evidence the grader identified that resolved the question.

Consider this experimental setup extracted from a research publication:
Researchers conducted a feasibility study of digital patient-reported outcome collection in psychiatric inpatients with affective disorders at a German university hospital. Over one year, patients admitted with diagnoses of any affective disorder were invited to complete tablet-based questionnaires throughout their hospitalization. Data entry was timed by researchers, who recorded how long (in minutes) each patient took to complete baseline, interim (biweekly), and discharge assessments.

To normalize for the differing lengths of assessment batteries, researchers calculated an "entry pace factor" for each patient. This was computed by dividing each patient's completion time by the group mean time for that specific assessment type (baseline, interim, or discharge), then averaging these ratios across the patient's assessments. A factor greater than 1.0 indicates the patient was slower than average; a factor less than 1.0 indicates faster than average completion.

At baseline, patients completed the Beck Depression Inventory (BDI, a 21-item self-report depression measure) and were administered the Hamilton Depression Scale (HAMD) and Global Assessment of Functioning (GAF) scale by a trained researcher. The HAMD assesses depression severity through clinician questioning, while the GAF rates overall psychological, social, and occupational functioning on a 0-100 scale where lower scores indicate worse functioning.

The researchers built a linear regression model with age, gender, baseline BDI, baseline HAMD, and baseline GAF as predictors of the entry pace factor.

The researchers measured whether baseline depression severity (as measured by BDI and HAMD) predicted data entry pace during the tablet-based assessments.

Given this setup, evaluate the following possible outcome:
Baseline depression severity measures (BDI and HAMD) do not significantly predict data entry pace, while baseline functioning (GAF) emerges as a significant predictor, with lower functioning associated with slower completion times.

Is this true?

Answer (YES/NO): YES